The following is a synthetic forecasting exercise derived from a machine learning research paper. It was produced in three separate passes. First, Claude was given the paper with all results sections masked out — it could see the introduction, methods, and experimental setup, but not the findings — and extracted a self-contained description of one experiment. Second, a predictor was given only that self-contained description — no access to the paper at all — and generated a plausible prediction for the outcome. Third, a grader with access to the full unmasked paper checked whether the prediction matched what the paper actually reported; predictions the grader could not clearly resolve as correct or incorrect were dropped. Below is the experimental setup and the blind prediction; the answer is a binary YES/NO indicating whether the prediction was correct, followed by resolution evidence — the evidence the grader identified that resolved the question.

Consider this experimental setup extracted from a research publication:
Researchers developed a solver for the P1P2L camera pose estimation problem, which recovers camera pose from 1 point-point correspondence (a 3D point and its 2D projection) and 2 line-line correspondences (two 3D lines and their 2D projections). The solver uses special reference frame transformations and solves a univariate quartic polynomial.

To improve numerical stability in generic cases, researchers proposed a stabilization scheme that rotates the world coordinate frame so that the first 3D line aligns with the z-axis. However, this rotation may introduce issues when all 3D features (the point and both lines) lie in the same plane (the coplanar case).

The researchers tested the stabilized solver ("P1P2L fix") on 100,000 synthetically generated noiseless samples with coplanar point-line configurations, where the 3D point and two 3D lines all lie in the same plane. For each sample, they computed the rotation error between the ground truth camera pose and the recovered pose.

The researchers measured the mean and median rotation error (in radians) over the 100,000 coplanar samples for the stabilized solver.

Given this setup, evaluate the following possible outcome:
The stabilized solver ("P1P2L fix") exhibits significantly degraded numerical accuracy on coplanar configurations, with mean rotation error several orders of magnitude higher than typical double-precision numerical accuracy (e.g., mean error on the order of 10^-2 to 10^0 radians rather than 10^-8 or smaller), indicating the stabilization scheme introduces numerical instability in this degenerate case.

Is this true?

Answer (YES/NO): YES